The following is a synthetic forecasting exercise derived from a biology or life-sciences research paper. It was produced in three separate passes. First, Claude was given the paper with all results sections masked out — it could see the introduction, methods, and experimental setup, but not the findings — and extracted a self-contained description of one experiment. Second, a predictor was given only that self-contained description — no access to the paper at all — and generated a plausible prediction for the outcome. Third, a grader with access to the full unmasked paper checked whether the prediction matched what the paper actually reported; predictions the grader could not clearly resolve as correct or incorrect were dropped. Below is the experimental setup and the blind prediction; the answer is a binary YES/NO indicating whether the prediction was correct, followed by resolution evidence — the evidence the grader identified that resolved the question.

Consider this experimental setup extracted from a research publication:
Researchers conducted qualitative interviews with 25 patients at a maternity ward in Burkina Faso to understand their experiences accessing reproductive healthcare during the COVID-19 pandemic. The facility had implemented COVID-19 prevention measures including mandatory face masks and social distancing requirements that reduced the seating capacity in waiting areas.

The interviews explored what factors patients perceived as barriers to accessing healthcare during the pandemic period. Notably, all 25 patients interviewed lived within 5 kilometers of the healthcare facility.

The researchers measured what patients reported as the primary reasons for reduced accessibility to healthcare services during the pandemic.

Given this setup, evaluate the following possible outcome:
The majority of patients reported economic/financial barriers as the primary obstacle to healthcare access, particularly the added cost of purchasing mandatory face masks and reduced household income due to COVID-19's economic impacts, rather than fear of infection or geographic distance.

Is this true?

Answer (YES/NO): NO